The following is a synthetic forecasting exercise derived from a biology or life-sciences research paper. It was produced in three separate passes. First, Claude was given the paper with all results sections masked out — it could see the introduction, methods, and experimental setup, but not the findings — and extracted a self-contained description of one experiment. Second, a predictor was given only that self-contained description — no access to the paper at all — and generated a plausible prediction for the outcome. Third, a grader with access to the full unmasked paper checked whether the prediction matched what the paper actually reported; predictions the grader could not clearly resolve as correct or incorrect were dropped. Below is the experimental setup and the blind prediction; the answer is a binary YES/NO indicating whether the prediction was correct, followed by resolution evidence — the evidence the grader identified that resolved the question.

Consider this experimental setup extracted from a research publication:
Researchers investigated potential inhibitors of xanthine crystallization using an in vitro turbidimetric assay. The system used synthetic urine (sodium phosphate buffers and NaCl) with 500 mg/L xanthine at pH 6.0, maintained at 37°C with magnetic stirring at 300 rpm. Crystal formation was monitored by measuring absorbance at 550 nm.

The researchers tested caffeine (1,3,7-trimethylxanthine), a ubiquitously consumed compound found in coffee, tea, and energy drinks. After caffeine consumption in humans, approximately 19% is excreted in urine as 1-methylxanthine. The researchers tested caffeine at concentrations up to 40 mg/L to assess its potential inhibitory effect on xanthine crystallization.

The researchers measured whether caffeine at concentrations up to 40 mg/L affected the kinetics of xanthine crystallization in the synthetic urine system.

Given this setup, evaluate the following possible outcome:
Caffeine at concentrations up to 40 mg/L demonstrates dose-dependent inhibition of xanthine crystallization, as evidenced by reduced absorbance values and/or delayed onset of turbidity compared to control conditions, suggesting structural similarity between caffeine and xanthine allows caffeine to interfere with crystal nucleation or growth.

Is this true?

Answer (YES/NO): NO